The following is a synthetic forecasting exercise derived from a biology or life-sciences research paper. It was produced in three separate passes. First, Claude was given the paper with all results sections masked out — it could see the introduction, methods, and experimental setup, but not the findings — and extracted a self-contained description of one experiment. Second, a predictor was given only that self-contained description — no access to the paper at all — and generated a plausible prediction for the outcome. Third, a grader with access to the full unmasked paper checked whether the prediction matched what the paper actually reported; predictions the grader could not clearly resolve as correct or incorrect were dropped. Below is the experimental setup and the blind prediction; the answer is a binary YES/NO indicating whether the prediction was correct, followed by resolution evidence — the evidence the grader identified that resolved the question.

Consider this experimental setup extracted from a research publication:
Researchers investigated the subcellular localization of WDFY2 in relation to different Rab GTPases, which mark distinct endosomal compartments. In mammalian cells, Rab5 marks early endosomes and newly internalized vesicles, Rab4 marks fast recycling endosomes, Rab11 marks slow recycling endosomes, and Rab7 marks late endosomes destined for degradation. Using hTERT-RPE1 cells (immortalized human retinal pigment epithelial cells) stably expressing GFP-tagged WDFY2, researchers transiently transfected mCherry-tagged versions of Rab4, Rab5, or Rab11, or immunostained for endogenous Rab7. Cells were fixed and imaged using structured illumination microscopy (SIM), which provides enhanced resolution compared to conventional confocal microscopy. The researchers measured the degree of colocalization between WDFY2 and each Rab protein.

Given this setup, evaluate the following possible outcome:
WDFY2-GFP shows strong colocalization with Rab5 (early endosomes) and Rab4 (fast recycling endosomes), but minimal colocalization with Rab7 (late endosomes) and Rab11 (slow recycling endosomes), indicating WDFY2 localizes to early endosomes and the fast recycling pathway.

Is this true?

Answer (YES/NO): NO